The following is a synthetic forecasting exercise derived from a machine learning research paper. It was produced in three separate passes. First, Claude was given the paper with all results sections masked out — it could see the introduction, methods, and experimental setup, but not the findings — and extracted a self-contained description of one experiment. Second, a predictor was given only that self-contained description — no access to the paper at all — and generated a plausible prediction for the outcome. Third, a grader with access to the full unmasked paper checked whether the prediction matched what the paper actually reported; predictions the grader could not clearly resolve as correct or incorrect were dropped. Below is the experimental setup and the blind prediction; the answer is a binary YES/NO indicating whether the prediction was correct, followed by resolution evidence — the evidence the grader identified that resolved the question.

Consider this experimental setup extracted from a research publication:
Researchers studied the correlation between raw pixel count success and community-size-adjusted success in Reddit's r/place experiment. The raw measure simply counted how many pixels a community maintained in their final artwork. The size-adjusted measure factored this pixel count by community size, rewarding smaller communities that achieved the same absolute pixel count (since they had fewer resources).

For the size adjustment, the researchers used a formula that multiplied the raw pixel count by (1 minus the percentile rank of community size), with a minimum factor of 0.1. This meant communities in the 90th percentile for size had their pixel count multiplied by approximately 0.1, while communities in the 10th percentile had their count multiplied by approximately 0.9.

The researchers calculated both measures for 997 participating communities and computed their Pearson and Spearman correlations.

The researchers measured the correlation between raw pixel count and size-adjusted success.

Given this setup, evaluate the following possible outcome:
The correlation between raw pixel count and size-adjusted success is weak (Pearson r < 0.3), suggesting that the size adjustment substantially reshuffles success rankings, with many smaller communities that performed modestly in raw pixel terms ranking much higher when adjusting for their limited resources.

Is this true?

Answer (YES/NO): YES